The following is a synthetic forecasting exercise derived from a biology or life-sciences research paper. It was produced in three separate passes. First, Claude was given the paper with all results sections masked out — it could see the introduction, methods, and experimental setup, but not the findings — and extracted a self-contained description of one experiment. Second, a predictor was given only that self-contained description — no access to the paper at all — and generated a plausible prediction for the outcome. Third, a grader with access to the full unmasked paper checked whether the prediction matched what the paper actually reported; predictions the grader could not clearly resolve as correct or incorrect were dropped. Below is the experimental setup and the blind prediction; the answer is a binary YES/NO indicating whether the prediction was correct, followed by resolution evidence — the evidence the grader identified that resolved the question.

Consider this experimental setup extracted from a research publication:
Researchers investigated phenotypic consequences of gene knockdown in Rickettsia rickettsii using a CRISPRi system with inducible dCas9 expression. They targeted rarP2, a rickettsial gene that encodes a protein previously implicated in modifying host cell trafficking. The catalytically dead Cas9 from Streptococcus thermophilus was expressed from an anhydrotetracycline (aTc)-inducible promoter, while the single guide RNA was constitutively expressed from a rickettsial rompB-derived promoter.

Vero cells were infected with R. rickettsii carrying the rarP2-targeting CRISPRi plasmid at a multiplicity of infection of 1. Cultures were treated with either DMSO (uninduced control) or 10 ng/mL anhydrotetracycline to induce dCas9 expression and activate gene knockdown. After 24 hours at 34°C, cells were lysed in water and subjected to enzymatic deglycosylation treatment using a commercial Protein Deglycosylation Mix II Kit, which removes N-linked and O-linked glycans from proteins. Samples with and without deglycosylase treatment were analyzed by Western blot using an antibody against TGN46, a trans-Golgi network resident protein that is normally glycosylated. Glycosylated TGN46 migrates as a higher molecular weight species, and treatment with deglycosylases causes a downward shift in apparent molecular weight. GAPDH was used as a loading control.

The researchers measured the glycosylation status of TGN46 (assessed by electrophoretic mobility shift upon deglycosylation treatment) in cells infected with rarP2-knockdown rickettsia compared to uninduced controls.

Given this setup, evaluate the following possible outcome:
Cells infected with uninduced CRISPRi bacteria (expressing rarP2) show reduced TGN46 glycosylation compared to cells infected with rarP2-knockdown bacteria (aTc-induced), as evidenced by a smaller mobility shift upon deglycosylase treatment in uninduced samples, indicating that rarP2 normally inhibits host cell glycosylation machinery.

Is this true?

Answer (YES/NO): NO